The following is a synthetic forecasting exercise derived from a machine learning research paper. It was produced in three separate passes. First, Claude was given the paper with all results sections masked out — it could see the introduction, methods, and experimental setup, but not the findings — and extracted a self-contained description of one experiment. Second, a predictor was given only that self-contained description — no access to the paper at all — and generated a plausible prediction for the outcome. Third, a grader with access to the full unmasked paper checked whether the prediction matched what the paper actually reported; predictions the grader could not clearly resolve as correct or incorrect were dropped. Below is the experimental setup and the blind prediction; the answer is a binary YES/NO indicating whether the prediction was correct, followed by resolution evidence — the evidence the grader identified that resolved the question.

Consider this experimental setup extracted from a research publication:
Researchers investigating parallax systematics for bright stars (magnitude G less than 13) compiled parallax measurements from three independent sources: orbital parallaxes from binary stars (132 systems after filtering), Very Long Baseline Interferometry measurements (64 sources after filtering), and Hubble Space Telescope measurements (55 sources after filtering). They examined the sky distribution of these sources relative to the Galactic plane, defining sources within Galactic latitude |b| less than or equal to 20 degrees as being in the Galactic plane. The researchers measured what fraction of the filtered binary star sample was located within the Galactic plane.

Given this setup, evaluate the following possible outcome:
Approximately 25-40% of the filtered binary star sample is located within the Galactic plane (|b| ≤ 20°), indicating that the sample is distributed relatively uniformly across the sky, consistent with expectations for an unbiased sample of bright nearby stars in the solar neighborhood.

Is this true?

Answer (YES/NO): NO